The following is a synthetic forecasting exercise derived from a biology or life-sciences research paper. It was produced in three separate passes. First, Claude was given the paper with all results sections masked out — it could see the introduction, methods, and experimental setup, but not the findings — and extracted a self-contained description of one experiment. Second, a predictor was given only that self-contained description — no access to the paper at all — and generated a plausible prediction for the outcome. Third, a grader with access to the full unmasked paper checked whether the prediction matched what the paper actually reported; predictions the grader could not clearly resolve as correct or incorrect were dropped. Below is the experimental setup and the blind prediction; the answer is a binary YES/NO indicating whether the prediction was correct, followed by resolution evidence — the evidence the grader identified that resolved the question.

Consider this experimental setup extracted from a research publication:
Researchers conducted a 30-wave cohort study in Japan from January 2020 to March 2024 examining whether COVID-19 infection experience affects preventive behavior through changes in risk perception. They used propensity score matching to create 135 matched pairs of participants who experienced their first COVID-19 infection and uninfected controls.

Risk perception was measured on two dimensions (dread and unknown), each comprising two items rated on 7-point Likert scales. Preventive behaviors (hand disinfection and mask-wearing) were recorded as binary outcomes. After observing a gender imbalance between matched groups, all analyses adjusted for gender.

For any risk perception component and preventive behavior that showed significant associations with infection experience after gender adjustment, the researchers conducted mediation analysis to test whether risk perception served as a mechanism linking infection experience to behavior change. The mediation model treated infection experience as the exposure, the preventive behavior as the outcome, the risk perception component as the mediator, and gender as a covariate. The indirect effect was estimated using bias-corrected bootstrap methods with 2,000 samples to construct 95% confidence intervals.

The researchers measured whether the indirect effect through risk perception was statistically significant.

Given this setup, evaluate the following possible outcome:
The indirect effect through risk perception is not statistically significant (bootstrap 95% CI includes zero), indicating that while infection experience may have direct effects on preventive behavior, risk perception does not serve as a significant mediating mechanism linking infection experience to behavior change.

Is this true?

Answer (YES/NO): NO